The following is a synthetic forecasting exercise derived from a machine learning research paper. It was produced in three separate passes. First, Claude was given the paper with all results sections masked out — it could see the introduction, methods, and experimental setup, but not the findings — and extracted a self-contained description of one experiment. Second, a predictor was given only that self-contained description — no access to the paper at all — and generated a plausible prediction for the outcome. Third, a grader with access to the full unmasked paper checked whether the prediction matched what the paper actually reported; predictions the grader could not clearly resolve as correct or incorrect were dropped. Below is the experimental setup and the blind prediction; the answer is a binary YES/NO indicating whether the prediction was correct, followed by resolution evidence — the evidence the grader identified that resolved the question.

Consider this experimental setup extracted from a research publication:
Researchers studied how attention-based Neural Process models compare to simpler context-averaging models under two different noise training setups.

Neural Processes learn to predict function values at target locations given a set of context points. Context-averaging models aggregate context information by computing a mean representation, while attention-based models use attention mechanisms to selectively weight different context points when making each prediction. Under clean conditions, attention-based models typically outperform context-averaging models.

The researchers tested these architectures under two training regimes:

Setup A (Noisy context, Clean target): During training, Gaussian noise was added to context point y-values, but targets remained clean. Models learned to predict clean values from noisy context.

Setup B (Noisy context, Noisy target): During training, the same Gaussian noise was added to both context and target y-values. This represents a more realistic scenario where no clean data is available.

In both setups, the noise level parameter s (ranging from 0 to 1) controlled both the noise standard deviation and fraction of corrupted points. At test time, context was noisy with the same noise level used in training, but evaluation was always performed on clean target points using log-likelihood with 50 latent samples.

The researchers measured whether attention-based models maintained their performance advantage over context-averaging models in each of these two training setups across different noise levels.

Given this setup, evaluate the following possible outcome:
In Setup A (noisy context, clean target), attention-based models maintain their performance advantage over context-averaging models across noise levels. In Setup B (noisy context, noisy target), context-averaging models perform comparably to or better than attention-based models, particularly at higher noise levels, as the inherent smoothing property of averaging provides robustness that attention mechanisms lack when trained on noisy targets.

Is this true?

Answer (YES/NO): YES